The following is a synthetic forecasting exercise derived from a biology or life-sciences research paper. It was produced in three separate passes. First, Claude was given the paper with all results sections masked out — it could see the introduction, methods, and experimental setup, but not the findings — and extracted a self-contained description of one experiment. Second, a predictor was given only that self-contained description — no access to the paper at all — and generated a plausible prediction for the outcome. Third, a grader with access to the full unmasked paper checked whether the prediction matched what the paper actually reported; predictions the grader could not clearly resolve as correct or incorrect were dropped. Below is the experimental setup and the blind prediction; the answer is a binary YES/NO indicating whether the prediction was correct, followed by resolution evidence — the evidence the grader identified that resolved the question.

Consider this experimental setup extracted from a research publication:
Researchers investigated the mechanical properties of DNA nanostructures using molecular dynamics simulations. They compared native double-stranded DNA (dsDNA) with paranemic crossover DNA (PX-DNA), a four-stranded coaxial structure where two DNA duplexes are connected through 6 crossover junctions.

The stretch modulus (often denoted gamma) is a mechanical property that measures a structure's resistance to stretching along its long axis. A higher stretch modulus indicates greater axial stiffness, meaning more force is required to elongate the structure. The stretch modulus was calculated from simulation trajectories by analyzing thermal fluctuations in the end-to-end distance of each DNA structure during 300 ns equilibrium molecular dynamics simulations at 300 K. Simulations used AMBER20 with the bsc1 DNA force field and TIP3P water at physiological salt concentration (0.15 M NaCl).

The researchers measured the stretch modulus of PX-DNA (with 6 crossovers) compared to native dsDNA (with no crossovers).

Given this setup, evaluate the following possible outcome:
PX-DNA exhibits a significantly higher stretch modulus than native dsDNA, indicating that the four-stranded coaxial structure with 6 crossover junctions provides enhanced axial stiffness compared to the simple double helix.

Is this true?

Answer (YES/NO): YES